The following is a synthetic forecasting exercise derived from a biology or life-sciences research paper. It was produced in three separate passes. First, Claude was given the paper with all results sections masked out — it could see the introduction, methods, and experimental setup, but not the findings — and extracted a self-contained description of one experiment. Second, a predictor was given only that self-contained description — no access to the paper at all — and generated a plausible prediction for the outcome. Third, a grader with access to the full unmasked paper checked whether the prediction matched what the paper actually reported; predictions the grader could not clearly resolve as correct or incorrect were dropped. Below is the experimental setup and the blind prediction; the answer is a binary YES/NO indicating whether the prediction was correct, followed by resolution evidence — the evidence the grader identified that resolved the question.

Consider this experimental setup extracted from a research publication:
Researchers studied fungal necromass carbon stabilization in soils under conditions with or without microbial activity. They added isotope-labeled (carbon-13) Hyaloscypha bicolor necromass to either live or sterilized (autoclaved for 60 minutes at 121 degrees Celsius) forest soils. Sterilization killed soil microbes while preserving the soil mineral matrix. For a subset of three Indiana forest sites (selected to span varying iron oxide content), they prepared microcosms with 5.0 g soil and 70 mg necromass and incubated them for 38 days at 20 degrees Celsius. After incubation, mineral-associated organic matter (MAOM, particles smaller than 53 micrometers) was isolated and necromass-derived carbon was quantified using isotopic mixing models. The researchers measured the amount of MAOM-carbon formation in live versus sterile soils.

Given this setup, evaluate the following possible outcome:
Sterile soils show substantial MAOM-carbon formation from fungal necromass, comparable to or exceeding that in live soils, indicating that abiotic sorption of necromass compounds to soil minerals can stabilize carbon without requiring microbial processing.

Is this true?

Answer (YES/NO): YES